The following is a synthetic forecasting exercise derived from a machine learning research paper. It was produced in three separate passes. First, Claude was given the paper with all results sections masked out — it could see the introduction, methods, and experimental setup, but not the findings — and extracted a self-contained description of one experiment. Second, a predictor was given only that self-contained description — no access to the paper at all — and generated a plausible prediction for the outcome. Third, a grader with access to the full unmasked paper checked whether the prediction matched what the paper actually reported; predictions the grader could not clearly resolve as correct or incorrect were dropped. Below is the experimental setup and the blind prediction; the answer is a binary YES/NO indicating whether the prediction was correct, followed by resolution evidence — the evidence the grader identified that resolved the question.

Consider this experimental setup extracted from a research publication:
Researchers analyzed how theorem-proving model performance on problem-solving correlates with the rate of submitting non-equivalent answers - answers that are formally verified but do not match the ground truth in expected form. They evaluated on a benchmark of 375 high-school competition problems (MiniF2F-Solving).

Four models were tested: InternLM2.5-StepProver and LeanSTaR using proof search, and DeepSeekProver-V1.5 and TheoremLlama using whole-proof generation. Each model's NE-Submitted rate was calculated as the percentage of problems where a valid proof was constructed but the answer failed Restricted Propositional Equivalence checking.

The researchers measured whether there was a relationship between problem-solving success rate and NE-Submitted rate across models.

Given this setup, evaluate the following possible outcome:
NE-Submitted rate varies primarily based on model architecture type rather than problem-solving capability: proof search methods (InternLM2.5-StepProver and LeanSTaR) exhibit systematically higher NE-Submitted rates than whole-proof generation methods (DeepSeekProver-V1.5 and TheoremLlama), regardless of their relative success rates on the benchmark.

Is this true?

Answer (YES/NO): YES